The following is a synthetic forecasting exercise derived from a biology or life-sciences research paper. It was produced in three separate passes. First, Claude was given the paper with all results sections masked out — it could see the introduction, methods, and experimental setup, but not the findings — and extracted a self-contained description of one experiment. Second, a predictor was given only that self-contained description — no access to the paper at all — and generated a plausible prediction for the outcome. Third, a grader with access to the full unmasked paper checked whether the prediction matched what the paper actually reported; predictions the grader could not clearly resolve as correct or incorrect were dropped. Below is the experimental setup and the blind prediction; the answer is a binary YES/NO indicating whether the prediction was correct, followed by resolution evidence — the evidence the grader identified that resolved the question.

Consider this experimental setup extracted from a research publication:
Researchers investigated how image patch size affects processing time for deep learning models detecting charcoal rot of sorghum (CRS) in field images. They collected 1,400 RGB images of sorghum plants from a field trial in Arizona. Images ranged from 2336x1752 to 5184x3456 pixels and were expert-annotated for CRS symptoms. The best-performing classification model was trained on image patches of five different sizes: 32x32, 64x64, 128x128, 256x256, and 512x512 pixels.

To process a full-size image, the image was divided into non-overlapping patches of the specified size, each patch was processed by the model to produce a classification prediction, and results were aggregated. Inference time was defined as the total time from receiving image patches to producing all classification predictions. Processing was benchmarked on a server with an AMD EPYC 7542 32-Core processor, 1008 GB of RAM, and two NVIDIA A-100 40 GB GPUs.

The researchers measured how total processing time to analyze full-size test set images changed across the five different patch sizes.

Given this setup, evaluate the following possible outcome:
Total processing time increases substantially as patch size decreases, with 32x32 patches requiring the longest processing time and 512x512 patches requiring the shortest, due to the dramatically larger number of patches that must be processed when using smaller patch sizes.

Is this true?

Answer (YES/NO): YES